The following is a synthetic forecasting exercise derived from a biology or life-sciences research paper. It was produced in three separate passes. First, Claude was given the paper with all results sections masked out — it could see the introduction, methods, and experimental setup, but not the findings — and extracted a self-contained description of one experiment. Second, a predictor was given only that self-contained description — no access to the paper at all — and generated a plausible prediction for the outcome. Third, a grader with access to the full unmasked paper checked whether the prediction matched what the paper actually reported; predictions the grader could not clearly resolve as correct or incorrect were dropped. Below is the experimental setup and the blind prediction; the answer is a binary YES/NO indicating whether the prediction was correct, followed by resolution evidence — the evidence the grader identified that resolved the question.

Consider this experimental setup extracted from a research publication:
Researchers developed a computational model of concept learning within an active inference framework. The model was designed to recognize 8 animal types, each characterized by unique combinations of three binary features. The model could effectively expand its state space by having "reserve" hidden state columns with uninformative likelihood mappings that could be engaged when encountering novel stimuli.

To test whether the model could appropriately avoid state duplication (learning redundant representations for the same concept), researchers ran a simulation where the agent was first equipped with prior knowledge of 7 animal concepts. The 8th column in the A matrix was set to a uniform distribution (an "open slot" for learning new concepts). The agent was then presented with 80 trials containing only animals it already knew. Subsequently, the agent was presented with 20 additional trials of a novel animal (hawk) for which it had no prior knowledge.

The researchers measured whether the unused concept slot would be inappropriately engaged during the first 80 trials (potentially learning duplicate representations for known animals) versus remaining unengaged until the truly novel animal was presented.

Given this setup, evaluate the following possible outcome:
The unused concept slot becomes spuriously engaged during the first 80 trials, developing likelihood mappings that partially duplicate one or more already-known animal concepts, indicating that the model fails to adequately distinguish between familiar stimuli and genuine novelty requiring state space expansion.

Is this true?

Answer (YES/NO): NO